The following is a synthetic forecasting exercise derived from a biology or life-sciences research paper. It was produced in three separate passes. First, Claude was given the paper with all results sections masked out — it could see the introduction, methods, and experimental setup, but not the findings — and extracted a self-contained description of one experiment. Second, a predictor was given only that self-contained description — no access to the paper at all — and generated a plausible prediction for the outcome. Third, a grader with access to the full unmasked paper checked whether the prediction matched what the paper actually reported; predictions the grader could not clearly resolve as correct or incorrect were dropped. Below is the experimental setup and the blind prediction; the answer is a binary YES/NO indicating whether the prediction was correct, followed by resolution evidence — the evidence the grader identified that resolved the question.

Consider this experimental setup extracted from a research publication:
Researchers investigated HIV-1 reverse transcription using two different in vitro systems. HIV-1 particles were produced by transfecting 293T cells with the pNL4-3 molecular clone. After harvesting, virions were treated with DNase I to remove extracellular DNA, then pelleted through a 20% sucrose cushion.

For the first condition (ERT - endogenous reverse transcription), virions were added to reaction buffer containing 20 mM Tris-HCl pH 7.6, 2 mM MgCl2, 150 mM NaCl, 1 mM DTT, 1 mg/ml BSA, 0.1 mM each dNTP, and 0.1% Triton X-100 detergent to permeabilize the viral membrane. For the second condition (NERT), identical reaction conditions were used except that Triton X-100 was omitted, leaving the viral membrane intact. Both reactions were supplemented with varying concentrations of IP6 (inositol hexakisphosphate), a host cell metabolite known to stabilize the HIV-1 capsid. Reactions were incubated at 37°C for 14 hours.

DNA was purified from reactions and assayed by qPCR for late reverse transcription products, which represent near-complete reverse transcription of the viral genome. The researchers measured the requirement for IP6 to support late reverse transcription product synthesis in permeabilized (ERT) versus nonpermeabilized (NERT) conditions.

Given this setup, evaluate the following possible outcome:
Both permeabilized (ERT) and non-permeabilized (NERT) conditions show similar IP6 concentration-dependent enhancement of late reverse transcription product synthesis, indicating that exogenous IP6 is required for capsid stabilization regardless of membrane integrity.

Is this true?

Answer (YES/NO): NO